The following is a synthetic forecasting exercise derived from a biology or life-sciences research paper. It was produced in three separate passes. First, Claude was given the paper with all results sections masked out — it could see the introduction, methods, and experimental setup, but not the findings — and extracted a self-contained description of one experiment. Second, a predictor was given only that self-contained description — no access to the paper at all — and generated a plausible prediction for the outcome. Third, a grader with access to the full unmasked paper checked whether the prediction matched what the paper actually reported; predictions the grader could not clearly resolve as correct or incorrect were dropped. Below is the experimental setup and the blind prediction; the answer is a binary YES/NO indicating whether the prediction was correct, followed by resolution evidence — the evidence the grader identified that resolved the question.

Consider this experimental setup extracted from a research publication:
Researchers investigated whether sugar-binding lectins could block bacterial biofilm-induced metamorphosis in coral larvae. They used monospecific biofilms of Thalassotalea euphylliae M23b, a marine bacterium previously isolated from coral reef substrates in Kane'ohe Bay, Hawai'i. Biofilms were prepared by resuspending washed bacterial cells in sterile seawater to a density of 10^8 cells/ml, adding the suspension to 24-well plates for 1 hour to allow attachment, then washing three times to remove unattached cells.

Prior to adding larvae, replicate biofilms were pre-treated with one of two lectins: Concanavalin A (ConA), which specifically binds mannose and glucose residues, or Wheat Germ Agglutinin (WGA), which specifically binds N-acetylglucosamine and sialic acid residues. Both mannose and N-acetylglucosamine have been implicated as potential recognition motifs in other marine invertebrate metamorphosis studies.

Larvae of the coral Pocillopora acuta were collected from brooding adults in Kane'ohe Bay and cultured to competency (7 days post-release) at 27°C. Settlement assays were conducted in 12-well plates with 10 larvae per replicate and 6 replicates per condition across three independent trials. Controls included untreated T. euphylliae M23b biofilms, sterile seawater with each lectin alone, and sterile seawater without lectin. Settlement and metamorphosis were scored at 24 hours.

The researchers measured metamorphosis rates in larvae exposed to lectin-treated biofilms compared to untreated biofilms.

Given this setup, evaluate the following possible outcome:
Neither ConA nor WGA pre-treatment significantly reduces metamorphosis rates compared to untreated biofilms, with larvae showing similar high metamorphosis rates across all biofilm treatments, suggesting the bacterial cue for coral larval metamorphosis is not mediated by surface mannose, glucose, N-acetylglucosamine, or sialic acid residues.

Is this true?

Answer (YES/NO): NO